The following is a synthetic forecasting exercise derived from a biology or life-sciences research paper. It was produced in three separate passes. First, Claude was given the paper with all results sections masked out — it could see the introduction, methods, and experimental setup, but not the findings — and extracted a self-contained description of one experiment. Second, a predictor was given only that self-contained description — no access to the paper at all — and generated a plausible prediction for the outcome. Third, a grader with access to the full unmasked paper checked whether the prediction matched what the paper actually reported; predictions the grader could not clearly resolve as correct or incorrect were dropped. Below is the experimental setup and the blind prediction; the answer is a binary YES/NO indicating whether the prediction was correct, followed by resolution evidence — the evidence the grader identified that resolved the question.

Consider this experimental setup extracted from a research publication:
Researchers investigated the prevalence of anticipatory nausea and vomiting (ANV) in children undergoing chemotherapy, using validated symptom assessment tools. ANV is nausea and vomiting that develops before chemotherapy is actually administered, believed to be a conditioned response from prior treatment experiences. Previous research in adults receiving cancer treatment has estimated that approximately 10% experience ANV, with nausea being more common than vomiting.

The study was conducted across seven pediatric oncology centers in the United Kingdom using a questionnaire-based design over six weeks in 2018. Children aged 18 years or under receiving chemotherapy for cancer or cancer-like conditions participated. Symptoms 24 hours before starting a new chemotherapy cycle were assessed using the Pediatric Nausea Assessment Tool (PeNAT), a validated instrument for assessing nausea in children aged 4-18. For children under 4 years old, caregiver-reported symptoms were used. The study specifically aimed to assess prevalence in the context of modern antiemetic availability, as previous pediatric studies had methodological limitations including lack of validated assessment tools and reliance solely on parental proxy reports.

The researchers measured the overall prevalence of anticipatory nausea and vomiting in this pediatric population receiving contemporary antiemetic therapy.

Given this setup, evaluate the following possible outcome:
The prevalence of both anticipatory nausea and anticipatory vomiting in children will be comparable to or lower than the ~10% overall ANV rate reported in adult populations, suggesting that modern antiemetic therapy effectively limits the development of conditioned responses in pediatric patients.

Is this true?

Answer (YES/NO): NO